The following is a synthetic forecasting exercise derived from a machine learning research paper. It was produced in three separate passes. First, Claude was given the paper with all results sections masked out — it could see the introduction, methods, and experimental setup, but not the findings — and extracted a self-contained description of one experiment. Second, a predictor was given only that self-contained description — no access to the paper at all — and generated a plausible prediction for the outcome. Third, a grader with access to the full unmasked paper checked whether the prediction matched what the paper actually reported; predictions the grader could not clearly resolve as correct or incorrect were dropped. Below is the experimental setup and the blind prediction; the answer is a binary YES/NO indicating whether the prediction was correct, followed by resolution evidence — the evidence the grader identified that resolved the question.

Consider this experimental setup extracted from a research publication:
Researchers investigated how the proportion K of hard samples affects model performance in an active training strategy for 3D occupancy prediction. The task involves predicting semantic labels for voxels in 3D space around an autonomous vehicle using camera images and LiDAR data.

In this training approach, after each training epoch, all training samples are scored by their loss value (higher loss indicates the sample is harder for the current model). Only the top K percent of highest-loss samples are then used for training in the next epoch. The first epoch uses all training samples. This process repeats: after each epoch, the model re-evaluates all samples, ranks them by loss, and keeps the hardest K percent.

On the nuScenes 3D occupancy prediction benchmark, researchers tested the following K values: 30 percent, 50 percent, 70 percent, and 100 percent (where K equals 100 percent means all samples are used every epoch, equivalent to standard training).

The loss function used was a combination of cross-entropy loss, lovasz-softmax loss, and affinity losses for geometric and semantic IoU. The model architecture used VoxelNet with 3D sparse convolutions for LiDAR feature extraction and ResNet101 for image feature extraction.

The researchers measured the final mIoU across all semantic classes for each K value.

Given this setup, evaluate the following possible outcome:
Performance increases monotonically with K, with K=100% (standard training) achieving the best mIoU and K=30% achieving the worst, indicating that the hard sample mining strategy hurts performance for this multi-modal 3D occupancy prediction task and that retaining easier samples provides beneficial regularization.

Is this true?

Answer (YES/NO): NO